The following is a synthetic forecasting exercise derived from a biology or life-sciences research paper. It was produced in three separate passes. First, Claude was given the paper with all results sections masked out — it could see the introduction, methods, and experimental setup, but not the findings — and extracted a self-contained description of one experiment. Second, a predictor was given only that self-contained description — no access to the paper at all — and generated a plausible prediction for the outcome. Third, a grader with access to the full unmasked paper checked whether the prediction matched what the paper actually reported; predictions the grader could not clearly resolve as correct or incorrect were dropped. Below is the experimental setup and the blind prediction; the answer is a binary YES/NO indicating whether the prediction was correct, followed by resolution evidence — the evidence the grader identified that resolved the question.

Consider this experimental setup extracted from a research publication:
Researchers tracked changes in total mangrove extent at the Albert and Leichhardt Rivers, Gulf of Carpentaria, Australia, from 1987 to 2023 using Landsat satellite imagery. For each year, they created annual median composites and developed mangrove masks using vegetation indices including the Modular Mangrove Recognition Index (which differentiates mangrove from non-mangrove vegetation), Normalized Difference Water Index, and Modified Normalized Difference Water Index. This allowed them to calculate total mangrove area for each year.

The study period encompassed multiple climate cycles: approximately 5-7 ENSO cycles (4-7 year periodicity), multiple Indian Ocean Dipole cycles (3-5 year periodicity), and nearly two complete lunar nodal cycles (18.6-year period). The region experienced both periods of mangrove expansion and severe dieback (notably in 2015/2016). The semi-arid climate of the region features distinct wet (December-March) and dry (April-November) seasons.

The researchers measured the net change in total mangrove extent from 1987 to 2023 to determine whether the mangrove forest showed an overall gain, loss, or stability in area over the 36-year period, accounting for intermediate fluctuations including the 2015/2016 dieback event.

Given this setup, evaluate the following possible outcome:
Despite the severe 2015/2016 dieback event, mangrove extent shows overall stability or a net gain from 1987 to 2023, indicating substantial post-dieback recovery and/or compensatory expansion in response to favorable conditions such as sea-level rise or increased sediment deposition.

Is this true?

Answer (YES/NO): YES